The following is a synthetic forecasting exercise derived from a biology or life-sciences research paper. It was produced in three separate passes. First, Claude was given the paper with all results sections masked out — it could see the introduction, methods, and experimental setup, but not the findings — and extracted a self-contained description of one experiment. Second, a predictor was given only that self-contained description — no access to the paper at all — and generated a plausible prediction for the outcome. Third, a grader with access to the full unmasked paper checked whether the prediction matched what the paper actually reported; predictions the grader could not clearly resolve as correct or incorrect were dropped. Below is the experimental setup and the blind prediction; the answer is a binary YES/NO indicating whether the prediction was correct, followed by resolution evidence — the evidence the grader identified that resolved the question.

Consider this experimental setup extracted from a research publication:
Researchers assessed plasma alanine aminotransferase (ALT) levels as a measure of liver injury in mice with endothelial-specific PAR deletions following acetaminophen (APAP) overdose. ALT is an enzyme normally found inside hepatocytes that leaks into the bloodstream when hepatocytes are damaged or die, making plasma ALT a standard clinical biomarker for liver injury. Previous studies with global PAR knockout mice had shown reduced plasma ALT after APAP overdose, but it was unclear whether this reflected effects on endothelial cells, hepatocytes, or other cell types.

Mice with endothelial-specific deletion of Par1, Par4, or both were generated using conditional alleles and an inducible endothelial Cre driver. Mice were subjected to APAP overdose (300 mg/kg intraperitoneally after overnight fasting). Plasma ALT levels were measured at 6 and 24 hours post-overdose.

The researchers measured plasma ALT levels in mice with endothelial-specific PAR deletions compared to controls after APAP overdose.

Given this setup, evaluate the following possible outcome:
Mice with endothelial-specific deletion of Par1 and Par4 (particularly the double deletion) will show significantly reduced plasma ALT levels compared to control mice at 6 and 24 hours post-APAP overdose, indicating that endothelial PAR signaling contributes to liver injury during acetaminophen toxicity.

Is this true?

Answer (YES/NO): NO